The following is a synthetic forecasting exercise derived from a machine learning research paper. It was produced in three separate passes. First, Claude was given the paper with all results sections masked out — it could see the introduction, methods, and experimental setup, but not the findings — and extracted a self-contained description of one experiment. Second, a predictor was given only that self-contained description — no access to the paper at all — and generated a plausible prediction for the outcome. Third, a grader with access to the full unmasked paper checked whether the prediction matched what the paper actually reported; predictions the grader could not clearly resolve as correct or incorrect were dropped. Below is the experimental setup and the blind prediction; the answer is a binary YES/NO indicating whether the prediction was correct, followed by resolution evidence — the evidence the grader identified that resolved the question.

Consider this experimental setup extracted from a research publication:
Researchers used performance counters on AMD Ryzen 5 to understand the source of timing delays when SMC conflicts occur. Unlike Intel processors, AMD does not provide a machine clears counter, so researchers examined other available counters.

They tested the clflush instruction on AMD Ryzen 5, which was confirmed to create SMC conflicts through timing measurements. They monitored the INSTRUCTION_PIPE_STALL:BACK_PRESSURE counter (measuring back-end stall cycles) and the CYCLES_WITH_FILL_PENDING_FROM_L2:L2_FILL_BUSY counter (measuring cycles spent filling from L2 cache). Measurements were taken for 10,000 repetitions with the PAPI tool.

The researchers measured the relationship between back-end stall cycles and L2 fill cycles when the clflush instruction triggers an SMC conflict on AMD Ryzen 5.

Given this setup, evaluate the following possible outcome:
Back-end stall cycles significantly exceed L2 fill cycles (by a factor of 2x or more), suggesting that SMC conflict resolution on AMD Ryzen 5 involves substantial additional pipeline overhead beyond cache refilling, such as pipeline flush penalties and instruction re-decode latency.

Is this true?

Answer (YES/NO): NO